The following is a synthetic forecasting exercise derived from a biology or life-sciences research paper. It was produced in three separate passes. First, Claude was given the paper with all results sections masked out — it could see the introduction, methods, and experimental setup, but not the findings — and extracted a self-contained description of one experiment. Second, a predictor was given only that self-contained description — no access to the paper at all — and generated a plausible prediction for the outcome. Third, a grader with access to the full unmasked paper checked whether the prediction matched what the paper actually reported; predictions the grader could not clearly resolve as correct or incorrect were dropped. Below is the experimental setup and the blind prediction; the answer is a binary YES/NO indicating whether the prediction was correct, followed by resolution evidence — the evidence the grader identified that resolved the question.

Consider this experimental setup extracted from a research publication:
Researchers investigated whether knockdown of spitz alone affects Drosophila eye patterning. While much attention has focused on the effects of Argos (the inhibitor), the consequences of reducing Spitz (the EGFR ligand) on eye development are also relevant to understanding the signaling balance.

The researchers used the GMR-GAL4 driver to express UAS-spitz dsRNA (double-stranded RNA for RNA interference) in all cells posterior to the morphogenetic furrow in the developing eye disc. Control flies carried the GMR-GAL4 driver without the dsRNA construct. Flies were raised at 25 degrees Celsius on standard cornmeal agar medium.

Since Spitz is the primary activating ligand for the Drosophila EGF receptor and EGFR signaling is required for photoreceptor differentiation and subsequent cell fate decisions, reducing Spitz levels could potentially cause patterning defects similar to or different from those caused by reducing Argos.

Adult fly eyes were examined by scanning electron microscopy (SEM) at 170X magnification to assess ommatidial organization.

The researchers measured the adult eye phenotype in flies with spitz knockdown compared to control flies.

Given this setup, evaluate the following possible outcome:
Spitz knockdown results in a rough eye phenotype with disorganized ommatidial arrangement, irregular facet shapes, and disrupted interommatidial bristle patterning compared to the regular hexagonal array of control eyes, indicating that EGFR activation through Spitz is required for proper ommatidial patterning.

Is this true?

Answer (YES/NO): YES